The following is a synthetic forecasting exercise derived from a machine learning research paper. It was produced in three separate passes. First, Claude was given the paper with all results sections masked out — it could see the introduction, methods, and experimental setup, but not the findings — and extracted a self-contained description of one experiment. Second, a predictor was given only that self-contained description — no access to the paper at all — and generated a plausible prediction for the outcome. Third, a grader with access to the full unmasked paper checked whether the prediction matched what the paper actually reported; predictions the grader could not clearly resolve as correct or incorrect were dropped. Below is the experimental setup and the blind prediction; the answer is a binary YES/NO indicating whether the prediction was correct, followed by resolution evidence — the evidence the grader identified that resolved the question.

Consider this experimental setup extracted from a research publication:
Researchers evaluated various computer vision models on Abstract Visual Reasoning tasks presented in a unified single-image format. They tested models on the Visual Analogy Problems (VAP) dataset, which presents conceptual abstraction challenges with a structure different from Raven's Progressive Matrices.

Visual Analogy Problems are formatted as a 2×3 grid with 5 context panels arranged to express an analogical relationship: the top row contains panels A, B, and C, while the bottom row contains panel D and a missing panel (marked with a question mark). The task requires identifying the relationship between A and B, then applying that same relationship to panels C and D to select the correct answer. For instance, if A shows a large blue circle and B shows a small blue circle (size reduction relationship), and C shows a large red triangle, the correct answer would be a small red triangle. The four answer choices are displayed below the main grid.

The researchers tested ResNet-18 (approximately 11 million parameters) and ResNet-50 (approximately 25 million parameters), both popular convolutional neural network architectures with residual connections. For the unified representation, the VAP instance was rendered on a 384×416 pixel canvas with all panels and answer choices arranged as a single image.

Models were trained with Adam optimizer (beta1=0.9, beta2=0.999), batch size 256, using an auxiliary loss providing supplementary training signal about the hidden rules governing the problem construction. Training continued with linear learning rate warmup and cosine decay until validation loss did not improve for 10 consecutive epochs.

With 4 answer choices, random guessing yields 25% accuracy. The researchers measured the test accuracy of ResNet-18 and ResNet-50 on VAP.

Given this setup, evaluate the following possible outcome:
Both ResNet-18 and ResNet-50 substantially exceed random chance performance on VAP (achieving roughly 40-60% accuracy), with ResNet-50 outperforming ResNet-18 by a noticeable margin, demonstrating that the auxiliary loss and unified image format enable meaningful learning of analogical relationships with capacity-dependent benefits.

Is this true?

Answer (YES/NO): NO